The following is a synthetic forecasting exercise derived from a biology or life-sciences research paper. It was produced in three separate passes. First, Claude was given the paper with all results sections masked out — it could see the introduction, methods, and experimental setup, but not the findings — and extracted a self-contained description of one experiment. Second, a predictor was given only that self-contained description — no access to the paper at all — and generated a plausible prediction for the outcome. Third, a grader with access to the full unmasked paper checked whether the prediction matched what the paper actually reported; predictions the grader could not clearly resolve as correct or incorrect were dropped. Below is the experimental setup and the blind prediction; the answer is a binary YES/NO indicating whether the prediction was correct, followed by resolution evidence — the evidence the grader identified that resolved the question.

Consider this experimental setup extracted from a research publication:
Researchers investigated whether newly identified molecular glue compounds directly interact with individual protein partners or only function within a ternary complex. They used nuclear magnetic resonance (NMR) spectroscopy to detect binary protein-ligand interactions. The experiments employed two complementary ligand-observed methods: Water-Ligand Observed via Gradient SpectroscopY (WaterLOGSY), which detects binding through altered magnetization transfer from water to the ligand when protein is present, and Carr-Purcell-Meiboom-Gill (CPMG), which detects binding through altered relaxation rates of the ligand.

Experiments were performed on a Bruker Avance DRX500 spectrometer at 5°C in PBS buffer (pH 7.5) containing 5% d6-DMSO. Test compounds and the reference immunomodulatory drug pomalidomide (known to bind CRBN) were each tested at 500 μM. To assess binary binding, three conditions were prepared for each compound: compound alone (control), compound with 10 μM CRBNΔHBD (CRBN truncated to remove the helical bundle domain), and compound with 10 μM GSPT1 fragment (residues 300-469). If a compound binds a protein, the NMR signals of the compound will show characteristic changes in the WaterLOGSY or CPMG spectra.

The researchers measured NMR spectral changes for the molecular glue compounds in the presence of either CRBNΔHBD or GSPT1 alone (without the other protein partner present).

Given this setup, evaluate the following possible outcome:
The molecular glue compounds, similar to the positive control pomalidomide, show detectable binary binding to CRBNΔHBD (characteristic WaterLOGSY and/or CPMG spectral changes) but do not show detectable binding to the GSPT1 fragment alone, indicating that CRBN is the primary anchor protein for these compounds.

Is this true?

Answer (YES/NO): YES